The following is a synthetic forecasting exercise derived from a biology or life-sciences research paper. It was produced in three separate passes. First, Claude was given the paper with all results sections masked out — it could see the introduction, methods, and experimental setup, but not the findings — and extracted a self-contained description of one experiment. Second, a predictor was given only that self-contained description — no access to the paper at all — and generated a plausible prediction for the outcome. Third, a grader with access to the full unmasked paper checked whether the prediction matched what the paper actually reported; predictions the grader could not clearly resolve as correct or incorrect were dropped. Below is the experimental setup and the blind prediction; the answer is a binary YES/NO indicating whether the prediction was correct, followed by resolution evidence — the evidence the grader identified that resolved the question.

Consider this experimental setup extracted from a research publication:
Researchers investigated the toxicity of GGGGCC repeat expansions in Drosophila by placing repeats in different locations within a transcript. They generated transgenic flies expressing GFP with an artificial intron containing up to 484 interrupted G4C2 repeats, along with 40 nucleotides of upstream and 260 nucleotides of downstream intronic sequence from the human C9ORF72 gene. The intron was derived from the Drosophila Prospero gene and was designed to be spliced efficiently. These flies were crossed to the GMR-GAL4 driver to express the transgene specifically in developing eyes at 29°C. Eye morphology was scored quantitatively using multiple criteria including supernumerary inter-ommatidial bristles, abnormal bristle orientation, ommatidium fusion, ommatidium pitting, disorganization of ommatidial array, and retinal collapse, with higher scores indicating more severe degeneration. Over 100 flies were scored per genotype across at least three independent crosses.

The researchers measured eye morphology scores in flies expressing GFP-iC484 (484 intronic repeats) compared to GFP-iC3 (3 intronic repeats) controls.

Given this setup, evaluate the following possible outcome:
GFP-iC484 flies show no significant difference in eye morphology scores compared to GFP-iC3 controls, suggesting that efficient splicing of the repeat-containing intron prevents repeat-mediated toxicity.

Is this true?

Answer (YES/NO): YES